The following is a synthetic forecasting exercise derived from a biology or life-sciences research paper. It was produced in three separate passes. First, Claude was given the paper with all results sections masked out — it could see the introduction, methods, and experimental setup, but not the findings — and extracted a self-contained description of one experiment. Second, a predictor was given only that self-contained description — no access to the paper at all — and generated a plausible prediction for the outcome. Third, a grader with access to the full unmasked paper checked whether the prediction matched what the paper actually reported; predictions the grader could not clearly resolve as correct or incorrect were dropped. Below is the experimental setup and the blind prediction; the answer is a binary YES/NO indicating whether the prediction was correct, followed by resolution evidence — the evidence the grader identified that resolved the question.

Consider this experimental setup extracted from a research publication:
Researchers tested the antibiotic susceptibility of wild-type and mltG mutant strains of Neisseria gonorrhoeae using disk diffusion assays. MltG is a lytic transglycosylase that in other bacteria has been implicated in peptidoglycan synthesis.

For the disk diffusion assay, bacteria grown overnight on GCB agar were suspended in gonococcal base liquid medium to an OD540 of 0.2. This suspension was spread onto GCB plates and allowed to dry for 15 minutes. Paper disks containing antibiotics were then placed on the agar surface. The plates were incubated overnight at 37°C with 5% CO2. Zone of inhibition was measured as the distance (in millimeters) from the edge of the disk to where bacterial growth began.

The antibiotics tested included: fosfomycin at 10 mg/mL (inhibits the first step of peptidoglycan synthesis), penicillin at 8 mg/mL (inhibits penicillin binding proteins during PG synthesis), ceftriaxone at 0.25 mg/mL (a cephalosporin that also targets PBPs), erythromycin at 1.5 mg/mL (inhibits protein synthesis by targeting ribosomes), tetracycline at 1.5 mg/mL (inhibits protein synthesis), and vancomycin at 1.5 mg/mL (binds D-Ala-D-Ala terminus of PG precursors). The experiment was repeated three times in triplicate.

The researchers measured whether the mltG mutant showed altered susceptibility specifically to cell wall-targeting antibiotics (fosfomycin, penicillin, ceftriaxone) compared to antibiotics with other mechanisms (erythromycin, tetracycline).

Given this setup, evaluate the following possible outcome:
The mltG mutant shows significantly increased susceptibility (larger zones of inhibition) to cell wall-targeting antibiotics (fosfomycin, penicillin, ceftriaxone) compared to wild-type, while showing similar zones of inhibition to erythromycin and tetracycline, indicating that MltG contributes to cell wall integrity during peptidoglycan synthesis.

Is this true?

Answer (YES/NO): NO